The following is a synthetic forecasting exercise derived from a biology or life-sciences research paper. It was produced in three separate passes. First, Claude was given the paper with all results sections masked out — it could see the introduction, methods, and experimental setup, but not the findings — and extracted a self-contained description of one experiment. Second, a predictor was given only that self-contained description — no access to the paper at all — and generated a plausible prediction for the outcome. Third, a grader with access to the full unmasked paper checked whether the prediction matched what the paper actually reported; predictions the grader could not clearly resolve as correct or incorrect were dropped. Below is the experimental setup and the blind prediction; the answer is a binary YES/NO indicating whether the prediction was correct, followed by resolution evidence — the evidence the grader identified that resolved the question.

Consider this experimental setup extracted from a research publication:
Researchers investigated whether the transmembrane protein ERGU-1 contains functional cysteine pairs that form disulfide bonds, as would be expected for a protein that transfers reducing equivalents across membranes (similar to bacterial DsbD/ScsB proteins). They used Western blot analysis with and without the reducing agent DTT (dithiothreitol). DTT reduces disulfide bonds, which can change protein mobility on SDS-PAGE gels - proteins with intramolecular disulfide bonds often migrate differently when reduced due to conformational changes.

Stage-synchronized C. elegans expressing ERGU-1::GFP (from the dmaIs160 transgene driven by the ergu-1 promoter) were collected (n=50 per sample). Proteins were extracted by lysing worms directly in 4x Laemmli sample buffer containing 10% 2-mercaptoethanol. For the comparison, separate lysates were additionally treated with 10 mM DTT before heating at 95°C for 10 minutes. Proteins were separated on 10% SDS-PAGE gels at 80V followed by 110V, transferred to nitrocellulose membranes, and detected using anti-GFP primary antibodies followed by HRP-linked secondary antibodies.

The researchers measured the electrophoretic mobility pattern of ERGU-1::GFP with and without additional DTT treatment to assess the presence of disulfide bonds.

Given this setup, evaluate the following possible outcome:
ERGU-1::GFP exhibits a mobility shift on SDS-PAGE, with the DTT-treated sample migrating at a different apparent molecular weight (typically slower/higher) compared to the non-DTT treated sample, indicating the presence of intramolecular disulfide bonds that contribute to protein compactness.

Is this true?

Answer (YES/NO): NO